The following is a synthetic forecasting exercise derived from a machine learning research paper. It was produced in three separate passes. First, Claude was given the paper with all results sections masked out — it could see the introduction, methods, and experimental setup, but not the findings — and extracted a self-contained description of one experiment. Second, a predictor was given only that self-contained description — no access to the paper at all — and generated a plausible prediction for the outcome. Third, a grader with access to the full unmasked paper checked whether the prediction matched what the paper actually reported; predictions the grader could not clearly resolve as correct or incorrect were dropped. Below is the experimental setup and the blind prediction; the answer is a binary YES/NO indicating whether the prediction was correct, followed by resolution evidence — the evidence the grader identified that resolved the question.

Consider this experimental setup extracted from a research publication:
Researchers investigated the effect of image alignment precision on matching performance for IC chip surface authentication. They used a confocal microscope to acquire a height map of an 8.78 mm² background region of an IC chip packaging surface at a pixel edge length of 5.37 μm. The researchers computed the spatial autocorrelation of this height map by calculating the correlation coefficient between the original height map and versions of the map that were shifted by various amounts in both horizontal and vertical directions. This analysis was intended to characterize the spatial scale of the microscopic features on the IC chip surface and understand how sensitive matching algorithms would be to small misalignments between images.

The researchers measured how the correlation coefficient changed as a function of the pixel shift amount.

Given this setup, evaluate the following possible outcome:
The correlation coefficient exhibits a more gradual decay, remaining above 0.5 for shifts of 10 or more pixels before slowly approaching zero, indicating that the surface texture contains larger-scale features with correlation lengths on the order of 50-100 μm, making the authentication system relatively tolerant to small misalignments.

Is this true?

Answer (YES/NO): NO